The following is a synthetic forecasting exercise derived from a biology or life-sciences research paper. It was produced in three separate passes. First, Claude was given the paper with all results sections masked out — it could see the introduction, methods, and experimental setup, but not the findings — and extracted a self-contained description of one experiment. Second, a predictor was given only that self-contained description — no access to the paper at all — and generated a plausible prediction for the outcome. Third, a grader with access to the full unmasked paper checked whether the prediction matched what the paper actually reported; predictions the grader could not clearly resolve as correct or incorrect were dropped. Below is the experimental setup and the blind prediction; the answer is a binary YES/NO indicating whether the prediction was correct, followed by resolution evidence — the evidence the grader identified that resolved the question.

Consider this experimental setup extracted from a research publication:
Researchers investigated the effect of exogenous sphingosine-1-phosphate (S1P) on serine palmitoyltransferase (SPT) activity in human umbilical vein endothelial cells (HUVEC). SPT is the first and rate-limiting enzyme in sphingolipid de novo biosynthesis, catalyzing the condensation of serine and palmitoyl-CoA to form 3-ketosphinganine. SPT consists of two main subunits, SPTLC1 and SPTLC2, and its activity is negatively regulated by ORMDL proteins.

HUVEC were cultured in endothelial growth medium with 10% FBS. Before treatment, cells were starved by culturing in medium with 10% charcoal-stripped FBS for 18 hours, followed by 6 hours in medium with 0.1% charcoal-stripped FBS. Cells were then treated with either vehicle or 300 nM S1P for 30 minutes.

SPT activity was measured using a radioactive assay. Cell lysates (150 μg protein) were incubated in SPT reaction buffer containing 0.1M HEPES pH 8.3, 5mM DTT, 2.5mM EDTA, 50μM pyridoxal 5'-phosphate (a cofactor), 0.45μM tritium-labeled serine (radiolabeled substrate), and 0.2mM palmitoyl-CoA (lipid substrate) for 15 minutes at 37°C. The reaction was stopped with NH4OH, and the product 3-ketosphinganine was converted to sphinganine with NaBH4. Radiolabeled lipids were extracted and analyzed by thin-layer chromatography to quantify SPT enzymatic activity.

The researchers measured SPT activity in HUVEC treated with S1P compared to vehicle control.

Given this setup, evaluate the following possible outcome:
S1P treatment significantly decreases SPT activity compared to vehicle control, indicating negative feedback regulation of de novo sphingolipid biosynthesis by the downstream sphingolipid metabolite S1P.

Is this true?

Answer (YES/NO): YES